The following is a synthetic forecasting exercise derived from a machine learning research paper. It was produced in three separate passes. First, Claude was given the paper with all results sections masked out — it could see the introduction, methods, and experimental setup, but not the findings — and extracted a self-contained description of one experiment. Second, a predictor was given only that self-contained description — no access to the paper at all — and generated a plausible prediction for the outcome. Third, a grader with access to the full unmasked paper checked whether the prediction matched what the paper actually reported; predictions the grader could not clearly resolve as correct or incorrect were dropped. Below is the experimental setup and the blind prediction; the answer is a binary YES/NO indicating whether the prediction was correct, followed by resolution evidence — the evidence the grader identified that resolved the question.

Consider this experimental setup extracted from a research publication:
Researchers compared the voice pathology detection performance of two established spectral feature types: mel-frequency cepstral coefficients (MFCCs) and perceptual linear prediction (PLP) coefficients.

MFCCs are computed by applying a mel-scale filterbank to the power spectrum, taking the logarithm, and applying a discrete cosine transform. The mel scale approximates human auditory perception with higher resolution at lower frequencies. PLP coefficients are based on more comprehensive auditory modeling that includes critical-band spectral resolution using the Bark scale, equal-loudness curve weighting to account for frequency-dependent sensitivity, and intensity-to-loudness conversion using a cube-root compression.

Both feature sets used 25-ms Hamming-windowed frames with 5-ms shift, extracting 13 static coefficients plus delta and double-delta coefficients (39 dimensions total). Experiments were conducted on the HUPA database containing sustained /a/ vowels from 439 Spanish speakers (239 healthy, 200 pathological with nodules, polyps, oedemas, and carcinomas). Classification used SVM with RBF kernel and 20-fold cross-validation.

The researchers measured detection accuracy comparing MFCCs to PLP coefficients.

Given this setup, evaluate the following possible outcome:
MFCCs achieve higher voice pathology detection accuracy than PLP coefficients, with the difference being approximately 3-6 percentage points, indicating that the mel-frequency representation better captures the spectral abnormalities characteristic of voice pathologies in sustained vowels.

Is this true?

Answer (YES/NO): NO